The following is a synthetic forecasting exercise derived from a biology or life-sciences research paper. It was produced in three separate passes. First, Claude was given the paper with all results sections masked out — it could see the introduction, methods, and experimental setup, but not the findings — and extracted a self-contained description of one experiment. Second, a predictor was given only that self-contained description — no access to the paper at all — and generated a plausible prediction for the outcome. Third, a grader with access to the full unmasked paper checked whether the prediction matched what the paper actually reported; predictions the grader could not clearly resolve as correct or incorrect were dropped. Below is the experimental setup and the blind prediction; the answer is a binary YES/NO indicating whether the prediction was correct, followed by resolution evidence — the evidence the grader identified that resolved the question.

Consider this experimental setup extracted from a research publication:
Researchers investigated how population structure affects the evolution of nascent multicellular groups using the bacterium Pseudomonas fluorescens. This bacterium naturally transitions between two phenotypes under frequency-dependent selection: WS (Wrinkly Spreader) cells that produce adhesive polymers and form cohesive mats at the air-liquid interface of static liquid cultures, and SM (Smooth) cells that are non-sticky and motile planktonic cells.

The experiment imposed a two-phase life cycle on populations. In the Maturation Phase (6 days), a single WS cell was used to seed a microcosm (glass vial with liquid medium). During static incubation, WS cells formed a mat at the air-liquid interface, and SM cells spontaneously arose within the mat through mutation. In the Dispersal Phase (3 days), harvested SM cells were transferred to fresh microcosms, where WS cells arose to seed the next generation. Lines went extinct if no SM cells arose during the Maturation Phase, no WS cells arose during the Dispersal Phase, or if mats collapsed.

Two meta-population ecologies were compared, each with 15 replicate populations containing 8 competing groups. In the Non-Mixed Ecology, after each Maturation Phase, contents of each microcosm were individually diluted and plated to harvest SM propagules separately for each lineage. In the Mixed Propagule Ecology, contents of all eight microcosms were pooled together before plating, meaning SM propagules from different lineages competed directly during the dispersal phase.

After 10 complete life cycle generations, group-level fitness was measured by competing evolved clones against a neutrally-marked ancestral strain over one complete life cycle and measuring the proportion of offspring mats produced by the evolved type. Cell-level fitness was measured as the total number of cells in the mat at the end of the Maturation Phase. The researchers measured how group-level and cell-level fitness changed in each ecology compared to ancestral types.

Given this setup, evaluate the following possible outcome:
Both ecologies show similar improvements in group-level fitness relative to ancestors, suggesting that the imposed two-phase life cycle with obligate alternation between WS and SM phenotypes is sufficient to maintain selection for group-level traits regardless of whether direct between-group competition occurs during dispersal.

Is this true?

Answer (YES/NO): NO